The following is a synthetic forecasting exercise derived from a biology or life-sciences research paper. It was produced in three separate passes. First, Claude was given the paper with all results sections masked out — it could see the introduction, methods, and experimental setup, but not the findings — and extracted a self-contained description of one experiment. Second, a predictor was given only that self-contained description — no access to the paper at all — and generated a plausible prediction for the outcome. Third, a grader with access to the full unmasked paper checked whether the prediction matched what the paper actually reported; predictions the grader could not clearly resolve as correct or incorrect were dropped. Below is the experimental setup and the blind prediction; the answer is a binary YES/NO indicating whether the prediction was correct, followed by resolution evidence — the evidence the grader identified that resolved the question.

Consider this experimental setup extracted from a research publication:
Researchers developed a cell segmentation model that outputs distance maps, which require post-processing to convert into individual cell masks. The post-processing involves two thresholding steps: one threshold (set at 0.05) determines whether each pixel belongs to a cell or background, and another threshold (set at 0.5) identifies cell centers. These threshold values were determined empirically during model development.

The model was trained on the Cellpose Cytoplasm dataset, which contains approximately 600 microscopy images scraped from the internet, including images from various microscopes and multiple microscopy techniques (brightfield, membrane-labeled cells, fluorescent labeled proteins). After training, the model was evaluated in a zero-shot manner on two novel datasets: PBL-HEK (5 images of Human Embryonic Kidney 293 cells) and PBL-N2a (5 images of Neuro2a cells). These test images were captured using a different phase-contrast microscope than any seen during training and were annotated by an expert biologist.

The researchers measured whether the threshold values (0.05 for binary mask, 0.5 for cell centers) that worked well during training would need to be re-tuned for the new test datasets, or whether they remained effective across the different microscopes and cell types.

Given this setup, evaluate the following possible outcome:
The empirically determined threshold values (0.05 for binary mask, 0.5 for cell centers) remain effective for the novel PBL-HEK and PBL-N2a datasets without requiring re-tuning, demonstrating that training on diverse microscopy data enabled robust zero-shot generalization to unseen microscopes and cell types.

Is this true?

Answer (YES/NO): YES